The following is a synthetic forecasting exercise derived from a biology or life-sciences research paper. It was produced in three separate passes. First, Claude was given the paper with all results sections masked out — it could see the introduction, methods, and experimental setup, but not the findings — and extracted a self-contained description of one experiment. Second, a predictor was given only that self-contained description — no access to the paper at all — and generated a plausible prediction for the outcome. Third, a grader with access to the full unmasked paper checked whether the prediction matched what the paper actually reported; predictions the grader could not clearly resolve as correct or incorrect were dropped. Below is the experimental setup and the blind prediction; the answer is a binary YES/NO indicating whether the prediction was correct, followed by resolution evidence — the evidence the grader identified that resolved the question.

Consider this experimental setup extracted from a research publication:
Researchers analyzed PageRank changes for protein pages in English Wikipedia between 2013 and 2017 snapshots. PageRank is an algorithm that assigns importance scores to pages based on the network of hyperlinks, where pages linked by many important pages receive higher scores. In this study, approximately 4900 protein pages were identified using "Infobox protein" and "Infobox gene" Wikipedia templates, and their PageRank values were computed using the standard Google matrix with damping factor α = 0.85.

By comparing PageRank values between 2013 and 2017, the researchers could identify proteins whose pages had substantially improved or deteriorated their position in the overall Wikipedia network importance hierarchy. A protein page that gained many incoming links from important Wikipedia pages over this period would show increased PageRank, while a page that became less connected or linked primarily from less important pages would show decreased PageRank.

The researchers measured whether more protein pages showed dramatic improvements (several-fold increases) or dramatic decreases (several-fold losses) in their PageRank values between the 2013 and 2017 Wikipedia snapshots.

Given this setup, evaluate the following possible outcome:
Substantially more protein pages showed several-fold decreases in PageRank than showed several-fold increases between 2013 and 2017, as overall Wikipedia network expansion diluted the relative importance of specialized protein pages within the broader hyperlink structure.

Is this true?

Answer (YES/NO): NO